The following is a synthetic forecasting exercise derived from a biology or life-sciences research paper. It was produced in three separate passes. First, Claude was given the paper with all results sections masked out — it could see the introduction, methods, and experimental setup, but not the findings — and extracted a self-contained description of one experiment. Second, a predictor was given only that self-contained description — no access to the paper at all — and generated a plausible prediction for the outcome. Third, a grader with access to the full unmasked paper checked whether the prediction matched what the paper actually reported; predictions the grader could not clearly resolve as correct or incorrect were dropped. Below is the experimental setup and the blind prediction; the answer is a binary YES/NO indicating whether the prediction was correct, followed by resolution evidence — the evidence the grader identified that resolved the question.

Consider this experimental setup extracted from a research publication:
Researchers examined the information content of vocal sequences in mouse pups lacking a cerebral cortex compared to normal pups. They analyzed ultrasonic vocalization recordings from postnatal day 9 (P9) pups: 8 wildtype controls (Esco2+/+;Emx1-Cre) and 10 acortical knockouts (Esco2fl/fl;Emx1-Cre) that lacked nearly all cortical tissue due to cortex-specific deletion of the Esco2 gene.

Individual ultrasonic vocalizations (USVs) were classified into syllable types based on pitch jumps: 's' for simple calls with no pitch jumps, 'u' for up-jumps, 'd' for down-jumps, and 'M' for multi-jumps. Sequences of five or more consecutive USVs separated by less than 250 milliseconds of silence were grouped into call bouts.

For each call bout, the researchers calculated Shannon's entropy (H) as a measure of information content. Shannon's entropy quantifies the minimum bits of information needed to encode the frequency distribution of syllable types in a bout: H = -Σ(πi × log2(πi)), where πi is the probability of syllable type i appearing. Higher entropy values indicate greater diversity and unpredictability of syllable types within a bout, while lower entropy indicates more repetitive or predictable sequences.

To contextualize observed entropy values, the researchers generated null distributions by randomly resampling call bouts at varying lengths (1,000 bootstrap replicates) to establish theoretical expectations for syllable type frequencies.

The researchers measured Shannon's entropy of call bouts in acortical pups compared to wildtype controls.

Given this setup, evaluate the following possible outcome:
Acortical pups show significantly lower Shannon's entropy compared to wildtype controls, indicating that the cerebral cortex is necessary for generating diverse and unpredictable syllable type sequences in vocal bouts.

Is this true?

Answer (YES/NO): NO